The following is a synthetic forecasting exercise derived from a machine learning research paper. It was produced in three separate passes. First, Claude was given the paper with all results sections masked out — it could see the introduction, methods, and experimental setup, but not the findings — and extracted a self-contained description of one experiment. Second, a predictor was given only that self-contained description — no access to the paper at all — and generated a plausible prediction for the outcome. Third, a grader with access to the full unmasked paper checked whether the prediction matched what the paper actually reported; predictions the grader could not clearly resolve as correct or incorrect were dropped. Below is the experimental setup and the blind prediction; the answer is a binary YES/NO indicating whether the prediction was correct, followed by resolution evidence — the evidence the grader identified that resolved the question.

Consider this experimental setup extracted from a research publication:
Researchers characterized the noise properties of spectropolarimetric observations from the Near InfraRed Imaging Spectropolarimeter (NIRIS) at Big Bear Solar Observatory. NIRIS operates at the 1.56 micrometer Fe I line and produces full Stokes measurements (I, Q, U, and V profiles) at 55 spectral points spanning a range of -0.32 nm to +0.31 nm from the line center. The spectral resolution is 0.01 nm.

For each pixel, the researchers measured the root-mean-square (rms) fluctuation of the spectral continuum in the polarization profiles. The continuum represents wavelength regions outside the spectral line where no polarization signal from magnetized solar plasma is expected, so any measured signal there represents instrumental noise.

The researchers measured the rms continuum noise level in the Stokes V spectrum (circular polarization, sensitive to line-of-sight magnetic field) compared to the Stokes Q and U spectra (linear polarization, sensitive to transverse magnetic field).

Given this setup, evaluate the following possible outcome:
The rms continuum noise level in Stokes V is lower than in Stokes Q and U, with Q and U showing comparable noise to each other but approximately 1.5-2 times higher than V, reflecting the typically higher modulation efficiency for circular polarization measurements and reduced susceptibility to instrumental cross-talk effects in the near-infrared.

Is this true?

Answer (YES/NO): NO